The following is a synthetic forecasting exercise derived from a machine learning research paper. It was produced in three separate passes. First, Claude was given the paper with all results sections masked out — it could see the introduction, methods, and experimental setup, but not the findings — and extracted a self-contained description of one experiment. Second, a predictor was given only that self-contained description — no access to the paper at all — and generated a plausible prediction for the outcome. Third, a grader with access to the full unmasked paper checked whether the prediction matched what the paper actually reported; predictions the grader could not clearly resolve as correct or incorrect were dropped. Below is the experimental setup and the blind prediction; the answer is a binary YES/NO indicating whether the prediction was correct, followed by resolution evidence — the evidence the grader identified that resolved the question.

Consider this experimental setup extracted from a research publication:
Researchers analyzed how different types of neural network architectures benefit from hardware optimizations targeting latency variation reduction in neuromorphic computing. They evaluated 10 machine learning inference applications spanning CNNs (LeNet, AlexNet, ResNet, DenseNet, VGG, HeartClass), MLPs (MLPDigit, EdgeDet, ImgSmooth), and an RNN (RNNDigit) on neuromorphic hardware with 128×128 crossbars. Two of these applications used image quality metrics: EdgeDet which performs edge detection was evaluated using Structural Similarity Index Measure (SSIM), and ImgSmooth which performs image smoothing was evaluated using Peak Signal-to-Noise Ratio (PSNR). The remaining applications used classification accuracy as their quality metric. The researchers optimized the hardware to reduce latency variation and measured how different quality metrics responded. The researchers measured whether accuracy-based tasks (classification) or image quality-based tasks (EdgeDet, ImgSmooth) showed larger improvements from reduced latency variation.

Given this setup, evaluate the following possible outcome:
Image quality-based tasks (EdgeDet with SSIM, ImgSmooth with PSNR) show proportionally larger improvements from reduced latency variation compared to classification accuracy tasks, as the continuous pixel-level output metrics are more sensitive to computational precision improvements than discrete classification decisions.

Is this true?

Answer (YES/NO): YES